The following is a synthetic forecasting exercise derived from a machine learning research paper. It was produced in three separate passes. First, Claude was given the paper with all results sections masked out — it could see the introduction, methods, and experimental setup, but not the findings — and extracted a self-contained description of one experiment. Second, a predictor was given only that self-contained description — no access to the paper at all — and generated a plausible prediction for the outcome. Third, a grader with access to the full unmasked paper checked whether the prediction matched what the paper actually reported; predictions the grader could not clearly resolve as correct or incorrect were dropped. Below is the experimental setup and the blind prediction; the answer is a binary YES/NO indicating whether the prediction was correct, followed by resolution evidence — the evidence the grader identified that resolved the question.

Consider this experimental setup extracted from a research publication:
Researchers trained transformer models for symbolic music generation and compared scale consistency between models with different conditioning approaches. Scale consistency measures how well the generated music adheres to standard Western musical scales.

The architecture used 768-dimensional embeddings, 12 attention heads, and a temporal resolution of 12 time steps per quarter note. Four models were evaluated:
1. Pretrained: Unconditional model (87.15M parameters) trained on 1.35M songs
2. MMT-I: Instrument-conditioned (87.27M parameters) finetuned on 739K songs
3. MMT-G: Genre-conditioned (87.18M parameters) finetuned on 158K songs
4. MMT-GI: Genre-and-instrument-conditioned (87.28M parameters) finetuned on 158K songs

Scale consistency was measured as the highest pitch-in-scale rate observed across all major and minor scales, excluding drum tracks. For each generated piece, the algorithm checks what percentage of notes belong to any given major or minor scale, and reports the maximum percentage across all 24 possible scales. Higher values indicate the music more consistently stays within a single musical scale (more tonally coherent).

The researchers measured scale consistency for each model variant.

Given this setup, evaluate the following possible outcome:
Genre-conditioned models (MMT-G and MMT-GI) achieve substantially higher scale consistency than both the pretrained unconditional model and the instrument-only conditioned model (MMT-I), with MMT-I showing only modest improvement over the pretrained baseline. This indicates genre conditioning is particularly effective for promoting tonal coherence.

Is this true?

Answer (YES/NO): NO